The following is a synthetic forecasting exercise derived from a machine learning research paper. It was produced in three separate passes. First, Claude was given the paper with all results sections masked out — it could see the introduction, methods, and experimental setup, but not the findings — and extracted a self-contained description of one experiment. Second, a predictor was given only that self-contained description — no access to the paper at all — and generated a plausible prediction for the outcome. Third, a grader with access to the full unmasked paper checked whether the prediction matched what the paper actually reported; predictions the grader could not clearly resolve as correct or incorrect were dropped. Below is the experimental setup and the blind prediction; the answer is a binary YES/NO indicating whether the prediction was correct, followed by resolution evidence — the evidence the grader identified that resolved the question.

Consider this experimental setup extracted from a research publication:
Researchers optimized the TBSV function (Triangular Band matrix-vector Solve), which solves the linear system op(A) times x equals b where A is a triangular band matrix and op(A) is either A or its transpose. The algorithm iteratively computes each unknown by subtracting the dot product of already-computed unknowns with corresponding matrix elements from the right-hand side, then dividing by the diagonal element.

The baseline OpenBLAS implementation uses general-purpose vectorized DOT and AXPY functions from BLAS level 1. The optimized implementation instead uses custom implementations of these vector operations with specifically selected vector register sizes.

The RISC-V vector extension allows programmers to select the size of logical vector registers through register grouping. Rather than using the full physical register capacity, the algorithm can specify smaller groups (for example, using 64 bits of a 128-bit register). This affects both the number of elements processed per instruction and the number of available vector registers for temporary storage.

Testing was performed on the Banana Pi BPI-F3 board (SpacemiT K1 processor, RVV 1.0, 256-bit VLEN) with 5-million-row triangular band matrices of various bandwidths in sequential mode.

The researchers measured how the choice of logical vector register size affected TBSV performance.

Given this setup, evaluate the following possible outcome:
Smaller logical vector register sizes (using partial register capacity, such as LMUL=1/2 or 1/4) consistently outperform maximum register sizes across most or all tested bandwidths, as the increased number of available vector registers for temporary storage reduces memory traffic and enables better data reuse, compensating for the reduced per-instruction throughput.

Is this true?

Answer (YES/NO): NO